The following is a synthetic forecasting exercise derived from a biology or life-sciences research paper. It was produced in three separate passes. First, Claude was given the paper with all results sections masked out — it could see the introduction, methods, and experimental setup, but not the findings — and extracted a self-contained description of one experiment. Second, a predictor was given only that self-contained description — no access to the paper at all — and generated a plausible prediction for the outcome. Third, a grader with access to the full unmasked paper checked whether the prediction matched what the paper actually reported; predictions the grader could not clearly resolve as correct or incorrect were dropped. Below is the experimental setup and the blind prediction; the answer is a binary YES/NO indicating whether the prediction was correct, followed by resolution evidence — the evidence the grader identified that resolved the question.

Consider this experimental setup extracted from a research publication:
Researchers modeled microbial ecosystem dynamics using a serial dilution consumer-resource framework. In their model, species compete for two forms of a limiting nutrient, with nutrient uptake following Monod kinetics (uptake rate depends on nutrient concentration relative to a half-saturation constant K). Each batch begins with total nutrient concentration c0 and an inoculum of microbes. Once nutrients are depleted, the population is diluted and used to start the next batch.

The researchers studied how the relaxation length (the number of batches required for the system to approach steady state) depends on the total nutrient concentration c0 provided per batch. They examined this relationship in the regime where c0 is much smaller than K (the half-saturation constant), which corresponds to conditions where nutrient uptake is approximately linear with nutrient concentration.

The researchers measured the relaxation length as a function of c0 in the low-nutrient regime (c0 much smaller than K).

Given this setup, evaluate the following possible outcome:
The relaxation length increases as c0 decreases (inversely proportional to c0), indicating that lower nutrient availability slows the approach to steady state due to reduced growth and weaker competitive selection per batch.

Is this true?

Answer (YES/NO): YES